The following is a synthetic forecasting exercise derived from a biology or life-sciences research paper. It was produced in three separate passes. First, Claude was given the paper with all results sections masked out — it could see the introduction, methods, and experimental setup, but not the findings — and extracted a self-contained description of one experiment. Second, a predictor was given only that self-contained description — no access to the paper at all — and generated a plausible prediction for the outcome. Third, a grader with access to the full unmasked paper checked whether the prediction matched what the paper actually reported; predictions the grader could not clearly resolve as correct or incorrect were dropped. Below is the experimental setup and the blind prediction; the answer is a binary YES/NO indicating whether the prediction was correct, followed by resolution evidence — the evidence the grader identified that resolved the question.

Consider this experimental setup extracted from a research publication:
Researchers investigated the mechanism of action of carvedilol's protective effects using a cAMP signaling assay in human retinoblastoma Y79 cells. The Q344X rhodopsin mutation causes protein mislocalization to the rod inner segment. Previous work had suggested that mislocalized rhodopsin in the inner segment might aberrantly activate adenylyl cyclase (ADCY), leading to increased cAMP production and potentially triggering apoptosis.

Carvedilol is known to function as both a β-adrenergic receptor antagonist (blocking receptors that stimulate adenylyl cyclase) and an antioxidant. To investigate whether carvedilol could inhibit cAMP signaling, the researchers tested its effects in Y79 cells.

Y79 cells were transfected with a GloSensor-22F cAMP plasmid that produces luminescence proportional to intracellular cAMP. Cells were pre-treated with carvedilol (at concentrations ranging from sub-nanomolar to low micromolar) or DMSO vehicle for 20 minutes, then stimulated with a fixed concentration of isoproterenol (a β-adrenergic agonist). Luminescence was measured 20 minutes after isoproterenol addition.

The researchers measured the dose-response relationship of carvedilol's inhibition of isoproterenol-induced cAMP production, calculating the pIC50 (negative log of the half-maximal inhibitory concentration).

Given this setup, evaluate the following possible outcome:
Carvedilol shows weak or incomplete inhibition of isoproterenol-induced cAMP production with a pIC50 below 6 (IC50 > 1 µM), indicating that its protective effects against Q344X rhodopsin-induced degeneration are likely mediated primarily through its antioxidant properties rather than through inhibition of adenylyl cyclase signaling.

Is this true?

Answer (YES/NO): NO